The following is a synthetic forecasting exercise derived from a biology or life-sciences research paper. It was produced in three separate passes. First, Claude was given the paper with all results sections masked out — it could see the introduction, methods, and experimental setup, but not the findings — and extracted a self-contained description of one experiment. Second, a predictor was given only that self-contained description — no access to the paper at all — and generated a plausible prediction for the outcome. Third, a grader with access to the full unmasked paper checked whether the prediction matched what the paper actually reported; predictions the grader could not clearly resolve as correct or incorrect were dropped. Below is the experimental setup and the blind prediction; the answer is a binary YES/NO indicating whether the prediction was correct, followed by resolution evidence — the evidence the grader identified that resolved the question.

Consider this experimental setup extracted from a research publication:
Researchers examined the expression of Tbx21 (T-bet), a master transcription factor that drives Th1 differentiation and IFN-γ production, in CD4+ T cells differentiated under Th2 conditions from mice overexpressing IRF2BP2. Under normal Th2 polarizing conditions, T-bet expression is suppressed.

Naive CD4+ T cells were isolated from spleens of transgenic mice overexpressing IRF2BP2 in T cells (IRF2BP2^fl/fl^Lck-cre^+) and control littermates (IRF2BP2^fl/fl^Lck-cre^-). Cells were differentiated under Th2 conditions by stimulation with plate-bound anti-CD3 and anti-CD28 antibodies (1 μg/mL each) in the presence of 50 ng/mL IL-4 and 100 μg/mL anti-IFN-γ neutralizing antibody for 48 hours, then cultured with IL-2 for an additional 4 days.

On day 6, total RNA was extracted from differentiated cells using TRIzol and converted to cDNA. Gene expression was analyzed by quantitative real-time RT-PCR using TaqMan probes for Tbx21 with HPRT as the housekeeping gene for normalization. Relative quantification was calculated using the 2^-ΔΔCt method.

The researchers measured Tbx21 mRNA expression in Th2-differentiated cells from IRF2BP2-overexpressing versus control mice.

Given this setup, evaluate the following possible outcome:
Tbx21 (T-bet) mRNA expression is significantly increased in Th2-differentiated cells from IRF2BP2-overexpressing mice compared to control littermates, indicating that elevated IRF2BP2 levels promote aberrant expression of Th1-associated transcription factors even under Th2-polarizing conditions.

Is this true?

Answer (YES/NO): YES